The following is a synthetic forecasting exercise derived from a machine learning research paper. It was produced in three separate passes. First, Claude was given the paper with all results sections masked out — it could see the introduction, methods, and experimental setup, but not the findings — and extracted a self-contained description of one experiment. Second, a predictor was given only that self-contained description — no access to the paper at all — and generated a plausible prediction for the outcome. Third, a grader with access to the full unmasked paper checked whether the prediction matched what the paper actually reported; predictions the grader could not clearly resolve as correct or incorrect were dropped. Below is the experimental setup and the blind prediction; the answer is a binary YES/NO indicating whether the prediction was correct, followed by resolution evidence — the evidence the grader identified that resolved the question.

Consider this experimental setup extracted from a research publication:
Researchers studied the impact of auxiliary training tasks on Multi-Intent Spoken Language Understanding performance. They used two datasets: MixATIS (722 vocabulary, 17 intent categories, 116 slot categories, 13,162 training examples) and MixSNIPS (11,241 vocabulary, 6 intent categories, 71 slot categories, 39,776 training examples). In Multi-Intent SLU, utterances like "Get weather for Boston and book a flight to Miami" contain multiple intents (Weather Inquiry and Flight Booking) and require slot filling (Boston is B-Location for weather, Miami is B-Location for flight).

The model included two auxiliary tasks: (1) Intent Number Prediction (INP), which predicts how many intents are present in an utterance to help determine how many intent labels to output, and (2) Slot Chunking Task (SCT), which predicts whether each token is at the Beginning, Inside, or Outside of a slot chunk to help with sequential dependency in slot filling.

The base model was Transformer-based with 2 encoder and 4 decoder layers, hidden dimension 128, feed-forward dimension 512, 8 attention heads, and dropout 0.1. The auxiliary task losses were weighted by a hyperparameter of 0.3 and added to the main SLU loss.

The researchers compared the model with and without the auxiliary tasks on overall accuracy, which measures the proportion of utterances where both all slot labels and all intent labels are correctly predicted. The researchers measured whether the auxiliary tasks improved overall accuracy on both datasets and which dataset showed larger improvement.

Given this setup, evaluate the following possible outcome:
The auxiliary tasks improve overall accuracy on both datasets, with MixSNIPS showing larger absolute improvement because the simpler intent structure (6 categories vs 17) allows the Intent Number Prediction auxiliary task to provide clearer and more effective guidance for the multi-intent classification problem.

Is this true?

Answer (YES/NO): NO